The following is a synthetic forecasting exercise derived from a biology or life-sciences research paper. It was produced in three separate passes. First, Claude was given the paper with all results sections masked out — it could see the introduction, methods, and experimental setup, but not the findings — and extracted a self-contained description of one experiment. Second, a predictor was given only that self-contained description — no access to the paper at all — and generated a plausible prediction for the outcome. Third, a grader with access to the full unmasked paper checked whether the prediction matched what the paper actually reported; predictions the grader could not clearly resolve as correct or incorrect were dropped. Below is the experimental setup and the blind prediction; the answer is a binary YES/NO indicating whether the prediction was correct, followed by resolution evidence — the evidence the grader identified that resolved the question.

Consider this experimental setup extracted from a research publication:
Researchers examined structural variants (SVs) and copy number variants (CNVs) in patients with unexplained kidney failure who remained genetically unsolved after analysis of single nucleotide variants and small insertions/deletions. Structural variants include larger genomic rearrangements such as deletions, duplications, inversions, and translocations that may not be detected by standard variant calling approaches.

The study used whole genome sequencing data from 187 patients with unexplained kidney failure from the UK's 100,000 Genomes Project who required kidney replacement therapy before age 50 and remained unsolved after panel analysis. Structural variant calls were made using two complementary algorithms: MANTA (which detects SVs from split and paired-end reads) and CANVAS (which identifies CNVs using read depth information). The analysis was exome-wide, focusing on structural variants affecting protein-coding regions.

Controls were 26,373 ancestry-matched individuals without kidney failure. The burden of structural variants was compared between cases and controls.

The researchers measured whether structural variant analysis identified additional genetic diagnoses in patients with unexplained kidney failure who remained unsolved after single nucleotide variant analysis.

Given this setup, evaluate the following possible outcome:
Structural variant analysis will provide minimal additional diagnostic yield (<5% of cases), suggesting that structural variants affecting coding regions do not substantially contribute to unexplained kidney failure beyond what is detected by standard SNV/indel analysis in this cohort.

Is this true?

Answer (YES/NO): YES